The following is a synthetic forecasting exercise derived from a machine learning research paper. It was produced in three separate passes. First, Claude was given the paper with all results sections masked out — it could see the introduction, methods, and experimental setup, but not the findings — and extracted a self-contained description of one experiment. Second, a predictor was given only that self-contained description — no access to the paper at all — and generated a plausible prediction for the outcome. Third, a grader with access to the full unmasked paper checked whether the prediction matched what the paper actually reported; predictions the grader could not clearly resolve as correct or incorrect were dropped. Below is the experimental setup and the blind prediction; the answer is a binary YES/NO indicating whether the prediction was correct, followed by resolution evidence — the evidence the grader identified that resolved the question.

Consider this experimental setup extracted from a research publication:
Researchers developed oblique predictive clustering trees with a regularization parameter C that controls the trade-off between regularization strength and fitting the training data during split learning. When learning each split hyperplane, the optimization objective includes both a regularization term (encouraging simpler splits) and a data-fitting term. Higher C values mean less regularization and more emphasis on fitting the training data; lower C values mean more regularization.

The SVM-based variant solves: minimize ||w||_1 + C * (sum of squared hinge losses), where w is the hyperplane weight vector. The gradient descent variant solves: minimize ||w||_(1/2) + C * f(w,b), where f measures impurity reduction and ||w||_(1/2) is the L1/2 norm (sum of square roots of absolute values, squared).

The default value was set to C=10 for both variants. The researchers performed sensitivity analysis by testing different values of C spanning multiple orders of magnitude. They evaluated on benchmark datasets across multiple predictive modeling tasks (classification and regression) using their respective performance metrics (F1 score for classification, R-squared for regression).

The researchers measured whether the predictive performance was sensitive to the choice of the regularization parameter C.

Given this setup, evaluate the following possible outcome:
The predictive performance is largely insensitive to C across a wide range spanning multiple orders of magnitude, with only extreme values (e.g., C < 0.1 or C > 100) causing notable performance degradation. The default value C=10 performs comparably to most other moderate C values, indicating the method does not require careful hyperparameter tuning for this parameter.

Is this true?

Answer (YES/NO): NO